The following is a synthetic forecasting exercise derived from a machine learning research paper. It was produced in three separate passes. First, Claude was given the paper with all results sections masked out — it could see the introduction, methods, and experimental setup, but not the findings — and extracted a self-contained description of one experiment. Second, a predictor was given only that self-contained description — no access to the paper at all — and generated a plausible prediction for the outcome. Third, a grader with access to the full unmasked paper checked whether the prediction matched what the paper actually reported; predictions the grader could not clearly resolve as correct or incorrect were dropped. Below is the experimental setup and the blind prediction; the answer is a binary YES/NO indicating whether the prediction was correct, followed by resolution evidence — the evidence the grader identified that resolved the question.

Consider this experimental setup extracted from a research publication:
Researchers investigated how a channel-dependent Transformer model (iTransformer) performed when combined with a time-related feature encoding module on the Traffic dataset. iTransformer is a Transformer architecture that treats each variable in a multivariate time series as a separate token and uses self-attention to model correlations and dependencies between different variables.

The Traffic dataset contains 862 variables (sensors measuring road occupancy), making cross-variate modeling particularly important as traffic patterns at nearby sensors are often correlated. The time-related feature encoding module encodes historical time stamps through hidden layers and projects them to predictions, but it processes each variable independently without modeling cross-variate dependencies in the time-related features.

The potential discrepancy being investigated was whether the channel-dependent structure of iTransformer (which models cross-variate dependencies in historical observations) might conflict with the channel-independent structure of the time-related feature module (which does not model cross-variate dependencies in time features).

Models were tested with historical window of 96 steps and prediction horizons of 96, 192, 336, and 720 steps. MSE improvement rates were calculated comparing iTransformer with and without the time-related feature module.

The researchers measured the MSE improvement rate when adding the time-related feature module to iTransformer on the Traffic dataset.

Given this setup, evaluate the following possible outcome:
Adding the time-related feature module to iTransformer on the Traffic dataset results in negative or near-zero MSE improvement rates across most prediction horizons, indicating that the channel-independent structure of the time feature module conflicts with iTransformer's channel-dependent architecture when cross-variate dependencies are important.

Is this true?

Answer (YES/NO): NO